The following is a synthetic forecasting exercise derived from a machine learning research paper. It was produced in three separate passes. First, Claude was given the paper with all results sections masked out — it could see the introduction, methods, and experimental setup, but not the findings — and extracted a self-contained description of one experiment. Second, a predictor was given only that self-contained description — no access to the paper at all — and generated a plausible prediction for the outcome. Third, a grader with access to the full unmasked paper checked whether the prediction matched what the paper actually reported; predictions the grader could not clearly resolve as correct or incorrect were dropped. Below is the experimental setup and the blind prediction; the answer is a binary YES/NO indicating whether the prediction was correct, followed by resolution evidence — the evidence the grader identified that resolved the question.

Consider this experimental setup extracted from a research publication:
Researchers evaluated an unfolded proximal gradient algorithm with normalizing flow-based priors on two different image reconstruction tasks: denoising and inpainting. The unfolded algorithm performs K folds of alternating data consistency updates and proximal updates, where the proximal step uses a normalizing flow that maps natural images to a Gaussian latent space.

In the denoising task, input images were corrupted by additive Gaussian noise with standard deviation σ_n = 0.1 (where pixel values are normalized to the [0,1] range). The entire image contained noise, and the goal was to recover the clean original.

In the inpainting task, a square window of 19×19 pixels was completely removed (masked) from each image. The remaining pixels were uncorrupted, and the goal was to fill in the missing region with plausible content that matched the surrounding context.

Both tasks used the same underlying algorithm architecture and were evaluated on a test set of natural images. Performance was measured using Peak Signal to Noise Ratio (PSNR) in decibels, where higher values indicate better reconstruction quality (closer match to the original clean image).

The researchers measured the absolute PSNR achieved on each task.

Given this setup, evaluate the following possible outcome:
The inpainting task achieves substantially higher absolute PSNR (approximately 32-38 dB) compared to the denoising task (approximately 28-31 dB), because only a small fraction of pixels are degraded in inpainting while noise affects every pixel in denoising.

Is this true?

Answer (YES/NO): NO